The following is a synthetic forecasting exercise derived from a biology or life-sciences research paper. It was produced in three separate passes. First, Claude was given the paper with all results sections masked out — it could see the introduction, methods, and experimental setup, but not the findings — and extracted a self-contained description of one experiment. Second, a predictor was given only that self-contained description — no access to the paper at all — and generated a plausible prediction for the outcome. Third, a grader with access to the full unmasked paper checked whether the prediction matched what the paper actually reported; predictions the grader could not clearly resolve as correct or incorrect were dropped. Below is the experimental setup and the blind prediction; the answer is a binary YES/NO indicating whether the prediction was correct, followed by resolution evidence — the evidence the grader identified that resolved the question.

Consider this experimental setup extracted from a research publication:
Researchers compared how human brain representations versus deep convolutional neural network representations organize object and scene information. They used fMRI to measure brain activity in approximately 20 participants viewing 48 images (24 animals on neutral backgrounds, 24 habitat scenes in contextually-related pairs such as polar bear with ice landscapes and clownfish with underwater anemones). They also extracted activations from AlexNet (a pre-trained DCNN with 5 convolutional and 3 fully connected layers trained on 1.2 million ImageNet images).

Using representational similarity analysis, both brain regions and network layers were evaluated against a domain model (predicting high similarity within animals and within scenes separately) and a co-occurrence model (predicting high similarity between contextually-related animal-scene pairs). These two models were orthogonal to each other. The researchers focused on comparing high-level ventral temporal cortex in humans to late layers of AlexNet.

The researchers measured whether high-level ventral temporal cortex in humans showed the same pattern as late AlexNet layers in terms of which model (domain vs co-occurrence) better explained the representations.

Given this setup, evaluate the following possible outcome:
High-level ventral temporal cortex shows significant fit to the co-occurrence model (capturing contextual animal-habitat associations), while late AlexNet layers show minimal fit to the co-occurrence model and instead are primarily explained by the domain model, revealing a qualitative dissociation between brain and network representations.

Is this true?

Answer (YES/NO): NO